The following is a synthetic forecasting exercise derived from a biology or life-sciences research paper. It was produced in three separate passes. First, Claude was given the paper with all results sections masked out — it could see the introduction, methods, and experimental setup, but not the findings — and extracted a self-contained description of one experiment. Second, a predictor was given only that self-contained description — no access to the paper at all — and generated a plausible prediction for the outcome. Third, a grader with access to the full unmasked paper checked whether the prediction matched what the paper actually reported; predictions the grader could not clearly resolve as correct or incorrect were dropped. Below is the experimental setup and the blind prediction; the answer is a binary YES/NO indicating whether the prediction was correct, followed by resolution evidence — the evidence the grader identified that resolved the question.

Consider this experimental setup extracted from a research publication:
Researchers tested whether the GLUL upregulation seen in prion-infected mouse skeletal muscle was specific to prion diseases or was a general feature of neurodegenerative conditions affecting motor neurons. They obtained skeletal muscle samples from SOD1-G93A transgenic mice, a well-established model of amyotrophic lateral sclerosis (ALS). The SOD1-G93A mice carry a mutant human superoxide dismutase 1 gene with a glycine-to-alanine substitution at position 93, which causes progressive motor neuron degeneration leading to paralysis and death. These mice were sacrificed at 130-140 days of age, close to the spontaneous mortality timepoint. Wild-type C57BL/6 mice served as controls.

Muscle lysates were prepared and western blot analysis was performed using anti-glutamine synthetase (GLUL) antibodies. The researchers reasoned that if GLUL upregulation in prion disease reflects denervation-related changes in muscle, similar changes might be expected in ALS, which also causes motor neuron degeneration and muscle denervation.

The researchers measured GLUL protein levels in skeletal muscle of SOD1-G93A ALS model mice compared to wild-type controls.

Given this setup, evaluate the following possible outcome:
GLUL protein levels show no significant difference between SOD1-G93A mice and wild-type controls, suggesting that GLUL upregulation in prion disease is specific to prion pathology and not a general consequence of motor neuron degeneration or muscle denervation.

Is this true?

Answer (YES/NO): YES